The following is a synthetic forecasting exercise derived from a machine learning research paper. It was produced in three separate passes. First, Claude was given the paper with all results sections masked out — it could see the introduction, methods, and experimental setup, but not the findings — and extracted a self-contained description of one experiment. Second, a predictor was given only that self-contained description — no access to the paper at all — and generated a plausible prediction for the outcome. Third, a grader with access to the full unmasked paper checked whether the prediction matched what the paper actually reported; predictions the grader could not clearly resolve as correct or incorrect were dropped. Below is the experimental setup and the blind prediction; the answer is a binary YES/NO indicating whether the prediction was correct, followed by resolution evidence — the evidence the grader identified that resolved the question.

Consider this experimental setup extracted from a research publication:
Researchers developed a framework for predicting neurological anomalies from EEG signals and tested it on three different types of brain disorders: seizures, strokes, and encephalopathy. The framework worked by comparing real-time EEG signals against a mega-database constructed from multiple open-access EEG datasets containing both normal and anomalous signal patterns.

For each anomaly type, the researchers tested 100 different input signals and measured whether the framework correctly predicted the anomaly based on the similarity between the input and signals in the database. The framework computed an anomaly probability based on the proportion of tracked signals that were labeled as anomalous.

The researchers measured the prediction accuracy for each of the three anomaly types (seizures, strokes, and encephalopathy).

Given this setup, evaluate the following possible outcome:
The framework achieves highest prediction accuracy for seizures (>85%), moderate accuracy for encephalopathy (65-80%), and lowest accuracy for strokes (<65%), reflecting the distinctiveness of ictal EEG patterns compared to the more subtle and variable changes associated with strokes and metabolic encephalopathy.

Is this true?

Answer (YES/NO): NO